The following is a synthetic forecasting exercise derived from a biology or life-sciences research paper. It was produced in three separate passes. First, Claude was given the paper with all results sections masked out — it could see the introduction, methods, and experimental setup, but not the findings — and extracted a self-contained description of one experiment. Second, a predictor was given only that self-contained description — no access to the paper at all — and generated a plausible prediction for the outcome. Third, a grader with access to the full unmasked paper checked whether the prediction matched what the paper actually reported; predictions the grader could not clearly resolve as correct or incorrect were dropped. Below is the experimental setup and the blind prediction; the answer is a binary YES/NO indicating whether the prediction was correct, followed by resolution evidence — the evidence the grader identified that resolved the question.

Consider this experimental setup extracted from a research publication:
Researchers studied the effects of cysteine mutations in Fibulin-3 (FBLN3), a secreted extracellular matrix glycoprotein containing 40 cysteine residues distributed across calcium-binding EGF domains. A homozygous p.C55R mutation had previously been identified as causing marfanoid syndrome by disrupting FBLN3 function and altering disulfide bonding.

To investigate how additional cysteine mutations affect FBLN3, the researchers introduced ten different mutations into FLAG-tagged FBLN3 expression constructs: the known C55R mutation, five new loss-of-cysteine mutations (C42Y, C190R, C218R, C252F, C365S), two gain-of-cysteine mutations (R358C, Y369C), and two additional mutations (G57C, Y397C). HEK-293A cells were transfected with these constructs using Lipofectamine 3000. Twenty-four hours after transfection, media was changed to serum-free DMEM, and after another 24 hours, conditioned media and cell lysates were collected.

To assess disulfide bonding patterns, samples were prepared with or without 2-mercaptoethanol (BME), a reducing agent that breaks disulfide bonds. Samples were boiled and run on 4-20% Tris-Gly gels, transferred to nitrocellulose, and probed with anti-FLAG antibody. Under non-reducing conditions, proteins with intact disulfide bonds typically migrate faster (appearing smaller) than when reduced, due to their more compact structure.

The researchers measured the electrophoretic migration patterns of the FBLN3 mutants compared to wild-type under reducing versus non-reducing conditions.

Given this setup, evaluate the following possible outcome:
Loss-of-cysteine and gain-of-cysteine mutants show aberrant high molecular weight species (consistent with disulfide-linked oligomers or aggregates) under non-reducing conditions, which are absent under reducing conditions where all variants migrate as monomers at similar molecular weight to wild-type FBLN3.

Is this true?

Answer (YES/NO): NO